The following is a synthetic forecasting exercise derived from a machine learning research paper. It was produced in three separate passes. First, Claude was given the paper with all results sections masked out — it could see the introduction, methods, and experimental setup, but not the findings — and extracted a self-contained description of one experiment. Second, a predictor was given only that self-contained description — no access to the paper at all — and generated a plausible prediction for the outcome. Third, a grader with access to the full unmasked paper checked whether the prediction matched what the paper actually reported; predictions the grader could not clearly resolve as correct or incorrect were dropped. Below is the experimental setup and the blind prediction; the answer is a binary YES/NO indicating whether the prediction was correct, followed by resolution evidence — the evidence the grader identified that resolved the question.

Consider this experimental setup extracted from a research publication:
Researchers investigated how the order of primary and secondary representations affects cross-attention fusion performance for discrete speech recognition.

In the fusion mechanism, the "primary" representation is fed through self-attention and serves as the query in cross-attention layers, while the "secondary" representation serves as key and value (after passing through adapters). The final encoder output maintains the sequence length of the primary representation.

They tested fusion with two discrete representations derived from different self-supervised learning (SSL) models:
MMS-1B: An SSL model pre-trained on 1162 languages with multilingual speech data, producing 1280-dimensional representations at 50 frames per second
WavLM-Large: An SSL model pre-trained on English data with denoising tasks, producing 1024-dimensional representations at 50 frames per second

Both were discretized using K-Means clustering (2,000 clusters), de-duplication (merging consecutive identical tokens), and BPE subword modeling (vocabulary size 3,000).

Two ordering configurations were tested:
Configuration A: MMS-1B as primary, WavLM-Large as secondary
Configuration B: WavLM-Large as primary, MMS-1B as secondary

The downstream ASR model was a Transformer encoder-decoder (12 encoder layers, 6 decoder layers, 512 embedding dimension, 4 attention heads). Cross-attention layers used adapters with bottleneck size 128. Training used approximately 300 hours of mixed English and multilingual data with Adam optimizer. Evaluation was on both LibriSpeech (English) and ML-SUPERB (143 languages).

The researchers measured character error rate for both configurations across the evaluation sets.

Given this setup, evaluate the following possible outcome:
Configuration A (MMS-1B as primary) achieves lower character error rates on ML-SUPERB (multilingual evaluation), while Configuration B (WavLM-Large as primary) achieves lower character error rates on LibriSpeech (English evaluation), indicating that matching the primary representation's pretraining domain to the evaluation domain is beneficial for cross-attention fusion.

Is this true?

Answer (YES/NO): NO